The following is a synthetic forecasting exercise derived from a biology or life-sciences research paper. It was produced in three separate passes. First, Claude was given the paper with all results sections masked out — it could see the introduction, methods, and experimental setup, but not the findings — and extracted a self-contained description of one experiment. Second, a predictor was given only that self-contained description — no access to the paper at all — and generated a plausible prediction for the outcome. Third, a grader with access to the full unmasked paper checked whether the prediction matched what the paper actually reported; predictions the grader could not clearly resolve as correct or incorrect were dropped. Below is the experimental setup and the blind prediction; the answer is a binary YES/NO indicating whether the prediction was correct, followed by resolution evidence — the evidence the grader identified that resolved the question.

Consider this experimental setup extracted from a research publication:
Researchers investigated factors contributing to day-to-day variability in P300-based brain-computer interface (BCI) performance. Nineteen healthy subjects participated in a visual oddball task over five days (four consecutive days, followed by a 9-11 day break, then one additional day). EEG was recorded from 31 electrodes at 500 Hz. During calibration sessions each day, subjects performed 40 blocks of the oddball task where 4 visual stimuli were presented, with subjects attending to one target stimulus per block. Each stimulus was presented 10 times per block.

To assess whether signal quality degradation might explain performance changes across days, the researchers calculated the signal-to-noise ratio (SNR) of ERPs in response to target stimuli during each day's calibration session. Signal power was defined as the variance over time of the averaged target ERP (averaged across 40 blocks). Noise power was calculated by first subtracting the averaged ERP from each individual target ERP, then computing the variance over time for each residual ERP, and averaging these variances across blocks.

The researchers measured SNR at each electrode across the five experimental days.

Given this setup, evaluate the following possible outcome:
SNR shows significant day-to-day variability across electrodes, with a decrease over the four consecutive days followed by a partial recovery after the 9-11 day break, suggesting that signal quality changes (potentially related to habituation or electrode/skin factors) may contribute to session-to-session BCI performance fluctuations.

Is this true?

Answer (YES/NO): NO